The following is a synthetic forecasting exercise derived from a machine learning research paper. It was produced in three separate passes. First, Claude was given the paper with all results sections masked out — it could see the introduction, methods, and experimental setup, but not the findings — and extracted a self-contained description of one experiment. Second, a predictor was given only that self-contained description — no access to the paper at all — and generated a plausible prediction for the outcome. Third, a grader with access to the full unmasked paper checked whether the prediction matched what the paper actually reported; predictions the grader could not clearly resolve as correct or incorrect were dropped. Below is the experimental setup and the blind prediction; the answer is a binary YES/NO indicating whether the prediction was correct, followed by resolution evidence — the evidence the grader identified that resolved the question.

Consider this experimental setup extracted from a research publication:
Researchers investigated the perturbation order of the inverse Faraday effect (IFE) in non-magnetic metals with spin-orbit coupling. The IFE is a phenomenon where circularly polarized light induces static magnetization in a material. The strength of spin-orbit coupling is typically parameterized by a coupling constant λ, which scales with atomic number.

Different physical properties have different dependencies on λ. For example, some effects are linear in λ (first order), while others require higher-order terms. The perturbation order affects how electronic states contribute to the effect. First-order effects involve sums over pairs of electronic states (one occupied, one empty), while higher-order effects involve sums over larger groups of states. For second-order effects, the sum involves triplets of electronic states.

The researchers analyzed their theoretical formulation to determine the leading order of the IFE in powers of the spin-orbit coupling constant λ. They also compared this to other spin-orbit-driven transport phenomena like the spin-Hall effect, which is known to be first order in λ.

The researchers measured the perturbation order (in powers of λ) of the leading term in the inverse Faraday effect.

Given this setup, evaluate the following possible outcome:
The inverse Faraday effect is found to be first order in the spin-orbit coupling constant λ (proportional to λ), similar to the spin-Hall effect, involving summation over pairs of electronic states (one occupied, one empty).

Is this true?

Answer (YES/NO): NO